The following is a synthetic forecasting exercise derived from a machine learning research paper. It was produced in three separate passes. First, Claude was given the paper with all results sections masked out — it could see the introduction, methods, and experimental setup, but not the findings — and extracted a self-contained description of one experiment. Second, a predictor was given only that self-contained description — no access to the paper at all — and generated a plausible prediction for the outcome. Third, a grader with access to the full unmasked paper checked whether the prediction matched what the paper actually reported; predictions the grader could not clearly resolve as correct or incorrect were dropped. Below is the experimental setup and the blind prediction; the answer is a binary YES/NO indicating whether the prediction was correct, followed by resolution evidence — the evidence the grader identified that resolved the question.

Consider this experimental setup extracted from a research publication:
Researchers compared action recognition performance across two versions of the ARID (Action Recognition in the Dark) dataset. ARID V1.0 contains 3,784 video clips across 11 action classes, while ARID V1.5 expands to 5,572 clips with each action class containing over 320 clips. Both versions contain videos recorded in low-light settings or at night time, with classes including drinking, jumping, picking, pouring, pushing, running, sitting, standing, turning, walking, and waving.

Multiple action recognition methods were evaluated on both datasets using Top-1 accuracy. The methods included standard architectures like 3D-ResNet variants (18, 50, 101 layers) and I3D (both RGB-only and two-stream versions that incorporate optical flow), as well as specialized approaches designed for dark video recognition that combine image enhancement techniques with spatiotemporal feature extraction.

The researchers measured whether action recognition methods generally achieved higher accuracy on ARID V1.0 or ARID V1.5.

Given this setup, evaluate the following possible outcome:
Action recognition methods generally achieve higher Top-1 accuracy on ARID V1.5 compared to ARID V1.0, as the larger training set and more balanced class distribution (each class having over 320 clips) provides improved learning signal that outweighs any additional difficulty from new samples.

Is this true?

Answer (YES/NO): NO